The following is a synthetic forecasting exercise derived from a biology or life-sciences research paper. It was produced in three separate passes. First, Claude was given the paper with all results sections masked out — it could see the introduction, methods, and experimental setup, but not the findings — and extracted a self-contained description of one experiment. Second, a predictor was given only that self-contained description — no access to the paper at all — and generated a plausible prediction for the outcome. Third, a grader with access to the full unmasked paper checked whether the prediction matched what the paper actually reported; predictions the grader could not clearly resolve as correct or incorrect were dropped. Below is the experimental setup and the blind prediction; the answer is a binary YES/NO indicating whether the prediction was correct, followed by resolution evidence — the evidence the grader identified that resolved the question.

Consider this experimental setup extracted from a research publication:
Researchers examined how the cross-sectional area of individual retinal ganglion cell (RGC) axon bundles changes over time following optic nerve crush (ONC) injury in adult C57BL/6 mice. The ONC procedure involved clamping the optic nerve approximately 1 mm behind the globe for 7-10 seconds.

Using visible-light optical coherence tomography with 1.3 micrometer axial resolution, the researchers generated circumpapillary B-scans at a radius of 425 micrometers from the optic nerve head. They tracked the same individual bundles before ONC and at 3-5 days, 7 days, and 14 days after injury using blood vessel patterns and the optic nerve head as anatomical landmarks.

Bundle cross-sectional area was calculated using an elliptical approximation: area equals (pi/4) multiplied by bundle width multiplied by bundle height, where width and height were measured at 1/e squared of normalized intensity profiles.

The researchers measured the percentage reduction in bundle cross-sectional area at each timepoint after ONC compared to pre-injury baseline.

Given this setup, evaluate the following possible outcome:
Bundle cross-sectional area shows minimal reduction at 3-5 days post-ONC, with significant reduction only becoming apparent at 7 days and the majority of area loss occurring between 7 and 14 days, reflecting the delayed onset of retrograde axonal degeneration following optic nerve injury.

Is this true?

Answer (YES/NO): NO